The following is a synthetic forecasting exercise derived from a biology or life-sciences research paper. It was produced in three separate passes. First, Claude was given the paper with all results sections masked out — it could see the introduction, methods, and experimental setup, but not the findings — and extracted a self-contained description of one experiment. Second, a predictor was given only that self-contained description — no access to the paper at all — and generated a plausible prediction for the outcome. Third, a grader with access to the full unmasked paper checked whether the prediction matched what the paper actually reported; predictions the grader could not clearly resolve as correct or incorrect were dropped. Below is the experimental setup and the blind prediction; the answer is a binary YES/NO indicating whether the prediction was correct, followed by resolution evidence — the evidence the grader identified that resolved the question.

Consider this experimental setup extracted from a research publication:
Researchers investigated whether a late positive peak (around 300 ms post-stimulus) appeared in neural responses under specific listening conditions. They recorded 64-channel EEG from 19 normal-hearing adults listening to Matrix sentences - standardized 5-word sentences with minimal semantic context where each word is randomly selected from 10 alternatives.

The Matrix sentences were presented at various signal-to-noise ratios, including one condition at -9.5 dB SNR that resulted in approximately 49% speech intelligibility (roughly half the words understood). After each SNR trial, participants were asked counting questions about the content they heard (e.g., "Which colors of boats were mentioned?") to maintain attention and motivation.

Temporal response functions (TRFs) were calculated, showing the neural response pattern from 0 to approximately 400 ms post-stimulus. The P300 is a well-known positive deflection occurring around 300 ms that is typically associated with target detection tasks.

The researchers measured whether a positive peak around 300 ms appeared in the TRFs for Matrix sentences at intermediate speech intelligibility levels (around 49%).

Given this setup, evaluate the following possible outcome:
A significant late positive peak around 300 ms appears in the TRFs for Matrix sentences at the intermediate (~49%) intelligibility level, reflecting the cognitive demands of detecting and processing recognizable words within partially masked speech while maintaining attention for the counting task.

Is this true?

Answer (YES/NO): YES